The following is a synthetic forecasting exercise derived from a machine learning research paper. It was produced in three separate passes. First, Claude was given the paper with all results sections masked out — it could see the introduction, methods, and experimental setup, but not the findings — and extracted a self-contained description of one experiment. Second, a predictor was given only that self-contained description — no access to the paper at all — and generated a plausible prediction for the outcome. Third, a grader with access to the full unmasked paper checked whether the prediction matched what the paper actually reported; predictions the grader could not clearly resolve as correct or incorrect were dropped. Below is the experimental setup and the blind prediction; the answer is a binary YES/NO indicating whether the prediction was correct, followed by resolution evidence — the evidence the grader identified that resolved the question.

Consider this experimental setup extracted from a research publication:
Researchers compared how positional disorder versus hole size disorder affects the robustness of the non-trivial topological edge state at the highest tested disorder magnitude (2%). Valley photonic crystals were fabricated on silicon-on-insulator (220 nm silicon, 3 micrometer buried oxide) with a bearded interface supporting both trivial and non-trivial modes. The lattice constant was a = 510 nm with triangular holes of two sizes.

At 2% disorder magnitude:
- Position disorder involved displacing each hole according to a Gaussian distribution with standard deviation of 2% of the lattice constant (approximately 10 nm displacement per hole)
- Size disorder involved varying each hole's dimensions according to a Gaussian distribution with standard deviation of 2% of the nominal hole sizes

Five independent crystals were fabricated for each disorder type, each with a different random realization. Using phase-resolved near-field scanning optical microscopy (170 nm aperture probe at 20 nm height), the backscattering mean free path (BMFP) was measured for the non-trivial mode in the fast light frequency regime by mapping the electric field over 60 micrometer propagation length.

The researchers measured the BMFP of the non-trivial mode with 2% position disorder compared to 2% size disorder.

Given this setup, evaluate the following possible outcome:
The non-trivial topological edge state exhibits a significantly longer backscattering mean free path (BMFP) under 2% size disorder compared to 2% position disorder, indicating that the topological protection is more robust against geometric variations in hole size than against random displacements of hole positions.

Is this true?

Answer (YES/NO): YES